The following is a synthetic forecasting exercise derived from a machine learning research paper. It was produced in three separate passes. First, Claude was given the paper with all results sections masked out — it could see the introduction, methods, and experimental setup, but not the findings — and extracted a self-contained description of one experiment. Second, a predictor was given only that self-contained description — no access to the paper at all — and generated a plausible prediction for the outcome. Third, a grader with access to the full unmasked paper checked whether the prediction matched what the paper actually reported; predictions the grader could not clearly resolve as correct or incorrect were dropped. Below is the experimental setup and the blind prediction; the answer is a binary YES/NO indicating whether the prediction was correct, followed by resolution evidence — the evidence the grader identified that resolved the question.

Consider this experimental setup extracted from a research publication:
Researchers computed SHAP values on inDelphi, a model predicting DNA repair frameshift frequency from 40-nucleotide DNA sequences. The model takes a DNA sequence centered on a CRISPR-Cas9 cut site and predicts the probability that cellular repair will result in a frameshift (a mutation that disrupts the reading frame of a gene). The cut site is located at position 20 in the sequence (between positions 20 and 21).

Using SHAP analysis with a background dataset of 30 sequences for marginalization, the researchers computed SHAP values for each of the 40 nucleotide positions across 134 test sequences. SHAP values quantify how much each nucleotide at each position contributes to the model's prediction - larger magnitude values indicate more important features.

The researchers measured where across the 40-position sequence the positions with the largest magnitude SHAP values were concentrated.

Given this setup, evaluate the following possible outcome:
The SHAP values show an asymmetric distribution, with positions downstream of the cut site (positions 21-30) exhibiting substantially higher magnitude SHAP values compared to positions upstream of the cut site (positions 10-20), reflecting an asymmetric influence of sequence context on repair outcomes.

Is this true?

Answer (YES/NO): NO